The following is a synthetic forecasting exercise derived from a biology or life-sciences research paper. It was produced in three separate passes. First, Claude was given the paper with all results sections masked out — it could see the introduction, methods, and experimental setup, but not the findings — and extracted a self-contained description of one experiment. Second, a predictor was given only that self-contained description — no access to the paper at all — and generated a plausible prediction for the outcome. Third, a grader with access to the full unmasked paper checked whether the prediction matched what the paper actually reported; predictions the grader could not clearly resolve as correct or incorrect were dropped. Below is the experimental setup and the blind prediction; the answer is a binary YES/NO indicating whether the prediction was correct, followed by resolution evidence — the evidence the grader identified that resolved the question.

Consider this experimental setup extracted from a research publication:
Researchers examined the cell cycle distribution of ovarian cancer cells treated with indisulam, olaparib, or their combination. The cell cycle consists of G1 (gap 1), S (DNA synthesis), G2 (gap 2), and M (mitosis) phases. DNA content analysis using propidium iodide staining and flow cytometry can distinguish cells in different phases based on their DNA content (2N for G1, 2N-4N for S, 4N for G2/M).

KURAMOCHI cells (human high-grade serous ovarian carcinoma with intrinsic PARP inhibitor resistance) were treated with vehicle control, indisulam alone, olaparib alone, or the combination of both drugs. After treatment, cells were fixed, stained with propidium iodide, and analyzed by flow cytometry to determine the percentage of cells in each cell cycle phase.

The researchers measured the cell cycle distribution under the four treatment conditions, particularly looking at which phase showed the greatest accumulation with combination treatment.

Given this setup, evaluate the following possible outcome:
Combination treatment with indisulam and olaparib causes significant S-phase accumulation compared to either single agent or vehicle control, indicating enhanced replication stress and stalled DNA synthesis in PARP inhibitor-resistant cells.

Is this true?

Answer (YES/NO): YES